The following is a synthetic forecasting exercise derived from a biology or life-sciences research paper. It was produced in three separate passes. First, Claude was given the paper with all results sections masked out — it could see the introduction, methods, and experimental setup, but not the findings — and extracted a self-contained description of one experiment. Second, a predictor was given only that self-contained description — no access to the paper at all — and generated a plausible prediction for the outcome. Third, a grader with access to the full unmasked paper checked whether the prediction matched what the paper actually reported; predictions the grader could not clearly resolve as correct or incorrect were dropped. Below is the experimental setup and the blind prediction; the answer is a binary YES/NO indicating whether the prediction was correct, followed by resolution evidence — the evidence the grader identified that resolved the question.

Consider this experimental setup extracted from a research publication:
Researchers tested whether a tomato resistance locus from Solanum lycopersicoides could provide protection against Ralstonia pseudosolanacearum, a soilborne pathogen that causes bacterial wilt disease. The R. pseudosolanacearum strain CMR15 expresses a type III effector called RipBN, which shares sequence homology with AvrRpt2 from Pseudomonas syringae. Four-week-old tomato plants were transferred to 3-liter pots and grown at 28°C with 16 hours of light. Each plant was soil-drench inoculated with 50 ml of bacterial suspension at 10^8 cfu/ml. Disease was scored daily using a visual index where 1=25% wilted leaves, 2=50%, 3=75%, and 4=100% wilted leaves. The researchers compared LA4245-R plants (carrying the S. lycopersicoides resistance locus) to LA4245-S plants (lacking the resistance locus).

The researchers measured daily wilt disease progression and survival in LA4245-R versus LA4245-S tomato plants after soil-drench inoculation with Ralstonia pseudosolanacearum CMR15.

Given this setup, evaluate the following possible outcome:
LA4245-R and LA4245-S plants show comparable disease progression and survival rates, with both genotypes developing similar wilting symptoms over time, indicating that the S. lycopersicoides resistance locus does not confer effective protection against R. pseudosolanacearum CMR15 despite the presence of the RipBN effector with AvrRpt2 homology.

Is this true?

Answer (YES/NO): NO